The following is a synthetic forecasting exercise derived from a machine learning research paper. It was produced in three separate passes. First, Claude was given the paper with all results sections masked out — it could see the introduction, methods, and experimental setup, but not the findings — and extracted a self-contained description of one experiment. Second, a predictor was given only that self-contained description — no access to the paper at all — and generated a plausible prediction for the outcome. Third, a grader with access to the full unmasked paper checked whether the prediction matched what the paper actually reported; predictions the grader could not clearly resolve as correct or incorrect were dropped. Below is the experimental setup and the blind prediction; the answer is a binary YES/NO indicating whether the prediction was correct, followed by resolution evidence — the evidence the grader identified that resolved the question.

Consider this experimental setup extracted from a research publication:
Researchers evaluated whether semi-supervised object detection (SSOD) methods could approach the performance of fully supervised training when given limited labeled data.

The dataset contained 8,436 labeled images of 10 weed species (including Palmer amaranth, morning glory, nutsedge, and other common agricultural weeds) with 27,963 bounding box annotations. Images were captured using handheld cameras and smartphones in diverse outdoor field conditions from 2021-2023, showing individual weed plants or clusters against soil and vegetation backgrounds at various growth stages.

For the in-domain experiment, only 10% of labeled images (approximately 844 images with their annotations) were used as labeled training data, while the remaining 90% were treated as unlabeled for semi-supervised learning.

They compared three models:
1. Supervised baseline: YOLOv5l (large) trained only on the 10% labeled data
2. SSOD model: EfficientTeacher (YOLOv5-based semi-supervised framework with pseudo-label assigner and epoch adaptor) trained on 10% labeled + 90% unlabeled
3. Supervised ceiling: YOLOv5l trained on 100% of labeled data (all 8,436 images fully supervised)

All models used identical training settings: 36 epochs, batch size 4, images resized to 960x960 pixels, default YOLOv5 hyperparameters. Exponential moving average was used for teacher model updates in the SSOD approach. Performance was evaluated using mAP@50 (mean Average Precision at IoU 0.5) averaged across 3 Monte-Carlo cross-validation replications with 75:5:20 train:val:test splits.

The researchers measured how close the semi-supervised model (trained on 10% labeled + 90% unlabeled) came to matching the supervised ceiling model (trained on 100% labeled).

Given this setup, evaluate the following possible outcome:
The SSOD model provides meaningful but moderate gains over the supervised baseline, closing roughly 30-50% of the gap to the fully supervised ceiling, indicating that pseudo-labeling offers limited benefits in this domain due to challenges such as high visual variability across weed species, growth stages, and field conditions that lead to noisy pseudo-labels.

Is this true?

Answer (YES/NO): YES